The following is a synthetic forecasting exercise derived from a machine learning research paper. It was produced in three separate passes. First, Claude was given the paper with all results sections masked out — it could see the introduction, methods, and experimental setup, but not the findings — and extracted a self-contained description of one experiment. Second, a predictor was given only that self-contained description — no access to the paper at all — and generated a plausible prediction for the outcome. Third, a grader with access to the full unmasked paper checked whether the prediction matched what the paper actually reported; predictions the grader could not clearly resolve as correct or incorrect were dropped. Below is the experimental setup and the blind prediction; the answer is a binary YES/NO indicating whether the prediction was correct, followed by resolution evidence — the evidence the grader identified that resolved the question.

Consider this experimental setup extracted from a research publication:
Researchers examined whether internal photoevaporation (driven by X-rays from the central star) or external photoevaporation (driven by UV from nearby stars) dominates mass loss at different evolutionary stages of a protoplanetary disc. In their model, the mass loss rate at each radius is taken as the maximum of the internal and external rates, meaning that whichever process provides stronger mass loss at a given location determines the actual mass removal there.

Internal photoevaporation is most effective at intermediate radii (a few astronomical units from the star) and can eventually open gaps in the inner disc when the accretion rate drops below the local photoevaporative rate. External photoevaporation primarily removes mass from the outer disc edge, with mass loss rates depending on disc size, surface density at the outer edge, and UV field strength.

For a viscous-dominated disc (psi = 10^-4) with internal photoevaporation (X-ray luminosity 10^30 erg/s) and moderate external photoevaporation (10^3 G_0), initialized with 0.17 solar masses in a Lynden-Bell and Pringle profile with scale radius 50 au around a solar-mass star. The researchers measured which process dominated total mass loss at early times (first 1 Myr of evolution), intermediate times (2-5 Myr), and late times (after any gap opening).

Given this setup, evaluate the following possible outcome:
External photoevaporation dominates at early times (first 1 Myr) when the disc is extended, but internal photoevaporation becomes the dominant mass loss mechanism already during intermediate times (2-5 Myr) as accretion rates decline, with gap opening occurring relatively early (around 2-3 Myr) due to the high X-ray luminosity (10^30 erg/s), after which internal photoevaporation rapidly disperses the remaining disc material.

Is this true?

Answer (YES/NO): NO